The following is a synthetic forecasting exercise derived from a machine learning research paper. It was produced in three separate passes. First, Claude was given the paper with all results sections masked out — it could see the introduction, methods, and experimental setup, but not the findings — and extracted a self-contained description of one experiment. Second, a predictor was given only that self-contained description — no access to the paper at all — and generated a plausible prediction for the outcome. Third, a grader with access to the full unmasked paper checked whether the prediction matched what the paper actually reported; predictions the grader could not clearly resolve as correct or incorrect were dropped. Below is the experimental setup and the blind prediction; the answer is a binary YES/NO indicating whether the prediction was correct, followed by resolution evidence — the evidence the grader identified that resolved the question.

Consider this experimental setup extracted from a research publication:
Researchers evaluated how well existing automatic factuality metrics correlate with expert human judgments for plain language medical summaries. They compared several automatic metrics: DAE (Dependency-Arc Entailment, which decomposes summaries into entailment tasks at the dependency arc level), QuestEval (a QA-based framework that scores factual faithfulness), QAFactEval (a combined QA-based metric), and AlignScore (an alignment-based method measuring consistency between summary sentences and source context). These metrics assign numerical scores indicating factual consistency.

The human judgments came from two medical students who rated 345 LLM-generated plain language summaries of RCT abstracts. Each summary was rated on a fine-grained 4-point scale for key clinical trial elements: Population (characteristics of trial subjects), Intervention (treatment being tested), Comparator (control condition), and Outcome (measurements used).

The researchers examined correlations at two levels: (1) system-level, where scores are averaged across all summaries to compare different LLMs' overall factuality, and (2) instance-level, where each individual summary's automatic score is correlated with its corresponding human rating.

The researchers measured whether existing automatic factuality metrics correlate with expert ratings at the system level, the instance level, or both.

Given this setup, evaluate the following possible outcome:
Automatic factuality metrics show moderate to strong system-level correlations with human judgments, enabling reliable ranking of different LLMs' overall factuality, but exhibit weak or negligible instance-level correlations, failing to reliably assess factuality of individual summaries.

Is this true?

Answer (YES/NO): YES